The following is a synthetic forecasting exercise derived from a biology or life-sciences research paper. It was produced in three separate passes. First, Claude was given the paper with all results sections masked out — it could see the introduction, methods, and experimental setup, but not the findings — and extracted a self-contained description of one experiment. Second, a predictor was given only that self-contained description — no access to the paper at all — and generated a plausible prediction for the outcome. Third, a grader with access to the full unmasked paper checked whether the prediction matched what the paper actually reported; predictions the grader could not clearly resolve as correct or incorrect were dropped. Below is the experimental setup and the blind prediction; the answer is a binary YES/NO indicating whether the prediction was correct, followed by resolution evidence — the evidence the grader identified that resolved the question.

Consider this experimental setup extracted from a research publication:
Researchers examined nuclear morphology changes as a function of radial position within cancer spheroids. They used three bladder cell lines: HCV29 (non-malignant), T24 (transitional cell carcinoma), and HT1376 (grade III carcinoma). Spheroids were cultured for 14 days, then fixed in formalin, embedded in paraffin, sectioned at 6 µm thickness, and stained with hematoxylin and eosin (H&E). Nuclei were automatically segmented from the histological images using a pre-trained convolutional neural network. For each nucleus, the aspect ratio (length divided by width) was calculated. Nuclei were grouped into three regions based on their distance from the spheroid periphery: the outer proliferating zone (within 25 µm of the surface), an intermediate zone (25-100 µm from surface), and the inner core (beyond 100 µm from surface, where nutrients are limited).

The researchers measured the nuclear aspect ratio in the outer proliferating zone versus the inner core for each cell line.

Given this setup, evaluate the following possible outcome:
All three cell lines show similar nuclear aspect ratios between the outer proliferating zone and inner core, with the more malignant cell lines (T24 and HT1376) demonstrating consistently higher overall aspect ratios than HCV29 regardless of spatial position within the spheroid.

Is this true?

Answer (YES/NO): NO